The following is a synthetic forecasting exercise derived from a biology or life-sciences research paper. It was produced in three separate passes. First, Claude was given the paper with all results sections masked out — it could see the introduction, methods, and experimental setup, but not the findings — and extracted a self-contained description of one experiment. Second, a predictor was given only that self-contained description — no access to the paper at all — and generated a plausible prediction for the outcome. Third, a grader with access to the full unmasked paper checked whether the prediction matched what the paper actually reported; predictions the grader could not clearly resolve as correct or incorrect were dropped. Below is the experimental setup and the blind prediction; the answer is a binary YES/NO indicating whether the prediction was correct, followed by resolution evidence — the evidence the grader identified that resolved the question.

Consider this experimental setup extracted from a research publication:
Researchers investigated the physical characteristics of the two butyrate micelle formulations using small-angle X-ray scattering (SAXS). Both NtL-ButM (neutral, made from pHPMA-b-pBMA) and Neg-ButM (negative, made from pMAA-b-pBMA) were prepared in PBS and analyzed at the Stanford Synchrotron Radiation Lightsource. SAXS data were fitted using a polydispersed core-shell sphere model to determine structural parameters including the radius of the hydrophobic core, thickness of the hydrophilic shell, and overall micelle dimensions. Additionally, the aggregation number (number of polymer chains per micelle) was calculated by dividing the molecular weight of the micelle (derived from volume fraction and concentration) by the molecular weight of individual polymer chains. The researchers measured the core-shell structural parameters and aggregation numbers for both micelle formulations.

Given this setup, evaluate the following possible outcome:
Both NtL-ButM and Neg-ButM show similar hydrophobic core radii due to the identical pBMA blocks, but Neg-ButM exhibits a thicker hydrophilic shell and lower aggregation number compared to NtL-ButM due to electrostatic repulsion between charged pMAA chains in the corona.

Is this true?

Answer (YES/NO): NO